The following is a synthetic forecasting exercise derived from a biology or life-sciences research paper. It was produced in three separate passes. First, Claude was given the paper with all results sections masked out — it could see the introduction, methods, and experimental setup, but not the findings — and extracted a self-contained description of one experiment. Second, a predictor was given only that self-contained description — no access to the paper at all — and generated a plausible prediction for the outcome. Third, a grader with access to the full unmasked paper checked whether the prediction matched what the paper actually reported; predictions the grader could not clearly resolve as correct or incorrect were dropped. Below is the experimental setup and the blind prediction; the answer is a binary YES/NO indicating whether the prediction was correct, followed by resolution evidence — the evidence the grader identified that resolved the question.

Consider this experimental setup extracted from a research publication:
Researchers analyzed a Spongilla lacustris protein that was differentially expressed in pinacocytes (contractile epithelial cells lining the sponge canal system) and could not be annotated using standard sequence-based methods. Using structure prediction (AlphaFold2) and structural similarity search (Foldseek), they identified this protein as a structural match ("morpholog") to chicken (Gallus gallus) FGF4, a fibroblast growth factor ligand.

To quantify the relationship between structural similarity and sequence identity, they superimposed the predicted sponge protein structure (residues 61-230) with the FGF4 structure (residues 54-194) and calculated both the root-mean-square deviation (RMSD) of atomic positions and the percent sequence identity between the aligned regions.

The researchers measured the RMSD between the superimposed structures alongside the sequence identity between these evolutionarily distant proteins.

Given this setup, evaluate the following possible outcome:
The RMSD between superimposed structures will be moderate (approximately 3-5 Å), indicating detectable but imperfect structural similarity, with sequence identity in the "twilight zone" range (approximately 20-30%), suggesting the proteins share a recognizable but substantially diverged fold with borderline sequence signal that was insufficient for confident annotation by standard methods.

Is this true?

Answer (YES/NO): NO